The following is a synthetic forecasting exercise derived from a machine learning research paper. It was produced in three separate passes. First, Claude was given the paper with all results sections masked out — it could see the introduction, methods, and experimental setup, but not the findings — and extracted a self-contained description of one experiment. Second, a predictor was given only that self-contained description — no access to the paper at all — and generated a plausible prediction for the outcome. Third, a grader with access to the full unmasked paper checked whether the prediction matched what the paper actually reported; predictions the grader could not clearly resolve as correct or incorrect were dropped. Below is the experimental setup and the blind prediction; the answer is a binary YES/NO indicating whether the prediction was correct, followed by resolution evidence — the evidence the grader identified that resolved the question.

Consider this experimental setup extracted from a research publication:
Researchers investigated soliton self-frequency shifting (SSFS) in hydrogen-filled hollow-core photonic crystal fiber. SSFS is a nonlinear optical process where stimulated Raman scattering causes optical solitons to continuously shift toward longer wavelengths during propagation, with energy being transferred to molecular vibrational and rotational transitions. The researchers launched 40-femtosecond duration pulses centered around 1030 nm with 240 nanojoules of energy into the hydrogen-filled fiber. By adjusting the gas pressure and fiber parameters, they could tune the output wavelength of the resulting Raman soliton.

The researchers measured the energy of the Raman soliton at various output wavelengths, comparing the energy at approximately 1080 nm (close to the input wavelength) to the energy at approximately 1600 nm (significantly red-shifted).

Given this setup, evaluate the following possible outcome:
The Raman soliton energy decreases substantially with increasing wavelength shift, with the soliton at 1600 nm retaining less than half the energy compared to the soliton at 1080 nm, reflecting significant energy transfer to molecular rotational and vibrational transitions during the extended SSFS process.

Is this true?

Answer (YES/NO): YES